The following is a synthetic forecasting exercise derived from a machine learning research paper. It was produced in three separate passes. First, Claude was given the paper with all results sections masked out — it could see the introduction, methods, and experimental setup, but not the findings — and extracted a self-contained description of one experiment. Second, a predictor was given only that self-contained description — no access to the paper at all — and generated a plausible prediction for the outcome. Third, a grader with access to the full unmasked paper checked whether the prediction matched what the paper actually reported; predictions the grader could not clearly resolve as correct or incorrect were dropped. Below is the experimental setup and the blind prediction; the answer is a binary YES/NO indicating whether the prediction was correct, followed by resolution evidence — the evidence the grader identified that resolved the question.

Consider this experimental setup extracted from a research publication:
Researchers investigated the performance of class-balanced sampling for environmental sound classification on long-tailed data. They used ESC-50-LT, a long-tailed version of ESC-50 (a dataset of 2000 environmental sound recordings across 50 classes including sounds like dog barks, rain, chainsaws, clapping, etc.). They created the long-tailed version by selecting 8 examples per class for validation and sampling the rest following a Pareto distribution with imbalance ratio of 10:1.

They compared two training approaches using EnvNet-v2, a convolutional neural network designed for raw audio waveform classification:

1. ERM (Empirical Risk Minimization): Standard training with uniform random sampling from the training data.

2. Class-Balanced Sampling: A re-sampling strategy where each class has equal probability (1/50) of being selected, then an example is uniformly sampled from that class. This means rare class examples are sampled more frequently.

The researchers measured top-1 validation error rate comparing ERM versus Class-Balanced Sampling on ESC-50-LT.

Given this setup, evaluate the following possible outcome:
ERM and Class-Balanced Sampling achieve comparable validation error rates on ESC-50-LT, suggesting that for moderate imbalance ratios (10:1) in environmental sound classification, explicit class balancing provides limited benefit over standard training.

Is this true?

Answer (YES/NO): NO